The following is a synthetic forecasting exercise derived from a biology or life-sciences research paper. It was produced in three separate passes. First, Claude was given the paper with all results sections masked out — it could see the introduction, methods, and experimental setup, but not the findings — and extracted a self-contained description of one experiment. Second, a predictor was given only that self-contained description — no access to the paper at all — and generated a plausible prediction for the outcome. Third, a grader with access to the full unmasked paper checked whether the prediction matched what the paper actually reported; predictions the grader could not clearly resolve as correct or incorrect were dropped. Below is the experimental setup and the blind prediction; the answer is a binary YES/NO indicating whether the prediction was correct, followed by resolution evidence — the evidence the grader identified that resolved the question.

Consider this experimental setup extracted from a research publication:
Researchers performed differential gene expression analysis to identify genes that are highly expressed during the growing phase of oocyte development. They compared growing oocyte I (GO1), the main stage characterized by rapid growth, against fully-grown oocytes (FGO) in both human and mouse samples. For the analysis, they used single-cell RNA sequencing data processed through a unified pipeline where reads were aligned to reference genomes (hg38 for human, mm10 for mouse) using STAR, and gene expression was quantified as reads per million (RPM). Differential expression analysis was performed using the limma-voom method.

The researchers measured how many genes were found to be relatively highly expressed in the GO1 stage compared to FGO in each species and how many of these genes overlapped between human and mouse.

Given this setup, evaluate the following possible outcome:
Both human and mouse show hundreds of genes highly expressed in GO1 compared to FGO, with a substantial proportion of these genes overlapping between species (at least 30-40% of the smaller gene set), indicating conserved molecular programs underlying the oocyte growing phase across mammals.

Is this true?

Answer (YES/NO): NO